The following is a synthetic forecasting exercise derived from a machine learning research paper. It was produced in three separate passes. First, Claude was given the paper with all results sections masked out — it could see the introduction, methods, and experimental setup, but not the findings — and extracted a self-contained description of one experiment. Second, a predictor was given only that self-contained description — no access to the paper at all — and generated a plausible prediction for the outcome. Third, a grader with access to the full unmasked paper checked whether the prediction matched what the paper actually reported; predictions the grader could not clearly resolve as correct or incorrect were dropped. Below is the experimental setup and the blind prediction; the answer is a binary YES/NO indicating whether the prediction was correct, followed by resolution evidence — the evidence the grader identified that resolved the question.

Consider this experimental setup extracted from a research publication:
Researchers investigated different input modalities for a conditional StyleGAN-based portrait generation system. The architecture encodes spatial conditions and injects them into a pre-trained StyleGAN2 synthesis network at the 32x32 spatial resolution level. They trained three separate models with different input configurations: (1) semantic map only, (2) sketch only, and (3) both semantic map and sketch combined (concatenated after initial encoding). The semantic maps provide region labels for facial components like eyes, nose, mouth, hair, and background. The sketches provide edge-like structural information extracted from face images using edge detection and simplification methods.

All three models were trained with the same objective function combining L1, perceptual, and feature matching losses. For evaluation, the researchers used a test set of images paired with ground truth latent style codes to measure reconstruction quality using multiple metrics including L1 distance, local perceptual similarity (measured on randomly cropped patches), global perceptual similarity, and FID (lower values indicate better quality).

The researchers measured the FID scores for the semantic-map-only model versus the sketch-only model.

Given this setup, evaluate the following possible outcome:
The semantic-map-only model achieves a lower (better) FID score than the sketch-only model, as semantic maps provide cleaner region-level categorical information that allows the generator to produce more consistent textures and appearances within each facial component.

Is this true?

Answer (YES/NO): NO